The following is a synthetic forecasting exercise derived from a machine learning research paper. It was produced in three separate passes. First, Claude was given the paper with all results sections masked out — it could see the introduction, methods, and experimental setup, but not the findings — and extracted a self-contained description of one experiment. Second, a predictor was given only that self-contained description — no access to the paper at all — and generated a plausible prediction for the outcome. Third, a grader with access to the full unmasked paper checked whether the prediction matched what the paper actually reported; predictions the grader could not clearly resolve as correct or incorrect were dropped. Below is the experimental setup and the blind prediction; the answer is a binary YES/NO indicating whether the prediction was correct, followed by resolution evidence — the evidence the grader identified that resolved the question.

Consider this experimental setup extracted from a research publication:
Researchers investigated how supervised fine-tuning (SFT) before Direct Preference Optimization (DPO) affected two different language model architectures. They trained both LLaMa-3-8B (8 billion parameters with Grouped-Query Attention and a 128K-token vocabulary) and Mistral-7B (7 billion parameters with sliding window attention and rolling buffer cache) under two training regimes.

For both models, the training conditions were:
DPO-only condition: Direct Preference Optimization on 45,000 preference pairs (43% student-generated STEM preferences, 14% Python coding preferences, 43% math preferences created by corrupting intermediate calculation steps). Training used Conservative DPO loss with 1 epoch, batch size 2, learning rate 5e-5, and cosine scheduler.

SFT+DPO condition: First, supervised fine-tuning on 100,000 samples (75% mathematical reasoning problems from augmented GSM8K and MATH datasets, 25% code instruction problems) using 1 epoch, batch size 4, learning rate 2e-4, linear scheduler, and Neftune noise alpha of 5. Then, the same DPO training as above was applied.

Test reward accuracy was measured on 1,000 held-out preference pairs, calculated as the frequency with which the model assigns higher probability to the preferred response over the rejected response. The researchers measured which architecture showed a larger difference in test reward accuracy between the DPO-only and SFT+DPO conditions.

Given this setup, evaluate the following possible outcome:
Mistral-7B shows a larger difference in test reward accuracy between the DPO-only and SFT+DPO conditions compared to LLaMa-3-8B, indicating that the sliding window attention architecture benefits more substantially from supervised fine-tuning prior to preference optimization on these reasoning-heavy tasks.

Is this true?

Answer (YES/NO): NO